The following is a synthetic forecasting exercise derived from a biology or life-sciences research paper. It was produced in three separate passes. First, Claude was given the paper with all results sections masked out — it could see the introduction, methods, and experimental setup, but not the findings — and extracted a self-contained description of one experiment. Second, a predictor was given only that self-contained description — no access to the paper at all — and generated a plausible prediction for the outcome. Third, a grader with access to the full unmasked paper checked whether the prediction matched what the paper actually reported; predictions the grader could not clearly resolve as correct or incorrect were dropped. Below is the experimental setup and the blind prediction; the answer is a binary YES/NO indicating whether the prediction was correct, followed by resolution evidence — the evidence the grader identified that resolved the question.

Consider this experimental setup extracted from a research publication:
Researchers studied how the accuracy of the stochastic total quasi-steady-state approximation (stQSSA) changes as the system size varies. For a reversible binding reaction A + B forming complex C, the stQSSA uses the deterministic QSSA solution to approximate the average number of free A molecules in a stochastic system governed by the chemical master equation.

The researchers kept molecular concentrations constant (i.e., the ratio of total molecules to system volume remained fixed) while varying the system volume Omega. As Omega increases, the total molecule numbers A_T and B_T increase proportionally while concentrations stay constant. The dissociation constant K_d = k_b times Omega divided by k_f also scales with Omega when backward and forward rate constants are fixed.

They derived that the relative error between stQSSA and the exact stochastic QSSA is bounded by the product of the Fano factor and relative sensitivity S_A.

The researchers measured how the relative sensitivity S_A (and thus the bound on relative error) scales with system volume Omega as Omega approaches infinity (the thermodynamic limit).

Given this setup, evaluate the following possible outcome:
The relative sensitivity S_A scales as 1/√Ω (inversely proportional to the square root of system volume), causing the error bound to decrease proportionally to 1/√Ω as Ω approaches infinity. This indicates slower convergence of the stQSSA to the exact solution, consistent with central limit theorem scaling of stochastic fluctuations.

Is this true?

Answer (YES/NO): NO